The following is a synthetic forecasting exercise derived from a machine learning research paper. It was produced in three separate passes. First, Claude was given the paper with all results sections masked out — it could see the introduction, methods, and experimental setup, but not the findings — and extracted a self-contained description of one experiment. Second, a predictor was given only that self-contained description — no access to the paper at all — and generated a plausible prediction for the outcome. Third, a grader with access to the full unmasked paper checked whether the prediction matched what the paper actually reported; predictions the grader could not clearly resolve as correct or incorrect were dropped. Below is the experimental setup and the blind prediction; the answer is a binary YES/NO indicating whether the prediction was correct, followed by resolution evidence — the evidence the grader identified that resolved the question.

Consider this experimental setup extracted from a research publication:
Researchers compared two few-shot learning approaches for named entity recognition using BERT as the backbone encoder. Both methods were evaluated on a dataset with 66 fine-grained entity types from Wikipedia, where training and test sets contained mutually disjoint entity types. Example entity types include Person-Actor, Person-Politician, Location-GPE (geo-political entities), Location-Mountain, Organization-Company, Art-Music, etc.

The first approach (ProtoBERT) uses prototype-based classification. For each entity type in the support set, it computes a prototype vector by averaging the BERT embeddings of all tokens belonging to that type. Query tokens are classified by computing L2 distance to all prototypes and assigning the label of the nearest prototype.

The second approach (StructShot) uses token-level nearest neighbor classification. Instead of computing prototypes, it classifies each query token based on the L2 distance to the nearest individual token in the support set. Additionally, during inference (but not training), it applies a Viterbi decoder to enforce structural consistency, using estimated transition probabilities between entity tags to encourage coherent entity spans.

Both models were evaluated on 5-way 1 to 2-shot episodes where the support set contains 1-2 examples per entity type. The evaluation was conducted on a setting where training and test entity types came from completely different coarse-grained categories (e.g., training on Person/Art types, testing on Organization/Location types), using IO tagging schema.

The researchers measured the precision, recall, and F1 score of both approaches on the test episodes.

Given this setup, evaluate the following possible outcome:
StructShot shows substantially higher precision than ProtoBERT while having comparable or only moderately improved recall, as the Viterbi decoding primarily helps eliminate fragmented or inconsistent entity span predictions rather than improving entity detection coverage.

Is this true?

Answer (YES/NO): NO